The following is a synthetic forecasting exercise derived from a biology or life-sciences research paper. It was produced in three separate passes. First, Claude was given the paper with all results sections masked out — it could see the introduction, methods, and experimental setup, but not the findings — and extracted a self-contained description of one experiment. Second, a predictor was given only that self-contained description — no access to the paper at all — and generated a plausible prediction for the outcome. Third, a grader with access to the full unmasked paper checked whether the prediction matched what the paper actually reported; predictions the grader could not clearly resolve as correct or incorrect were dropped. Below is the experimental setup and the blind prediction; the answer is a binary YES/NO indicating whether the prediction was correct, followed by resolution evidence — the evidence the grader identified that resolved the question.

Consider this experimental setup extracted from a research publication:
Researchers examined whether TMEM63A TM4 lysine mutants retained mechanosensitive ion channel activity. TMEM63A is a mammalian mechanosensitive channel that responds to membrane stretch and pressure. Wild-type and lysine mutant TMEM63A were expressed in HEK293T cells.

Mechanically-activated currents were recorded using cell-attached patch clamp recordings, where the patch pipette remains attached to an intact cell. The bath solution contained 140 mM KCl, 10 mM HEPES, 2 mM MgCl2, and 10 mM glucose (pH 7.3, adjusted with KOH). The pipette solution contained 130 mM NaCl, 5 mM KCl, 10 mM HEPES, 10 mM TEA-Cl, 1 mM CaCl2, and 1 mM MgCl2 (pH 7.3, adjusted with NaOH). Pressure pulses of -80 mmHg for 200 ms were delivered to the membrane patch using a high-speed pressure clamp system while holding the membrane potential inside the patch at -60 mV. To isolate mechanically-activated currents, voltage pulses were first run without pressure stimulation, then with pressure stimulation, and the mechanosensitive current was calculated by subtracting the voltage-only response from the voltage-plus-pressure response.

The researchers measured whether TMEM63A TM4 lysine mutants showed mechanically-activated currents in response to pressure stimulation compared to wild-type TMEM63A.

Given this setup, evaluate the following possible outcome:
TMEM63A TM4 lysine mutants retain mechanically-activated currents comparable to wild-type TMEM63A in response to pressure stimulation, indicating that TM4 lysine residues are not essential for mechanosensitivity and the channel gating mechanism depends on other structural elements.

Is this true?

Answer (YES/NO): NO